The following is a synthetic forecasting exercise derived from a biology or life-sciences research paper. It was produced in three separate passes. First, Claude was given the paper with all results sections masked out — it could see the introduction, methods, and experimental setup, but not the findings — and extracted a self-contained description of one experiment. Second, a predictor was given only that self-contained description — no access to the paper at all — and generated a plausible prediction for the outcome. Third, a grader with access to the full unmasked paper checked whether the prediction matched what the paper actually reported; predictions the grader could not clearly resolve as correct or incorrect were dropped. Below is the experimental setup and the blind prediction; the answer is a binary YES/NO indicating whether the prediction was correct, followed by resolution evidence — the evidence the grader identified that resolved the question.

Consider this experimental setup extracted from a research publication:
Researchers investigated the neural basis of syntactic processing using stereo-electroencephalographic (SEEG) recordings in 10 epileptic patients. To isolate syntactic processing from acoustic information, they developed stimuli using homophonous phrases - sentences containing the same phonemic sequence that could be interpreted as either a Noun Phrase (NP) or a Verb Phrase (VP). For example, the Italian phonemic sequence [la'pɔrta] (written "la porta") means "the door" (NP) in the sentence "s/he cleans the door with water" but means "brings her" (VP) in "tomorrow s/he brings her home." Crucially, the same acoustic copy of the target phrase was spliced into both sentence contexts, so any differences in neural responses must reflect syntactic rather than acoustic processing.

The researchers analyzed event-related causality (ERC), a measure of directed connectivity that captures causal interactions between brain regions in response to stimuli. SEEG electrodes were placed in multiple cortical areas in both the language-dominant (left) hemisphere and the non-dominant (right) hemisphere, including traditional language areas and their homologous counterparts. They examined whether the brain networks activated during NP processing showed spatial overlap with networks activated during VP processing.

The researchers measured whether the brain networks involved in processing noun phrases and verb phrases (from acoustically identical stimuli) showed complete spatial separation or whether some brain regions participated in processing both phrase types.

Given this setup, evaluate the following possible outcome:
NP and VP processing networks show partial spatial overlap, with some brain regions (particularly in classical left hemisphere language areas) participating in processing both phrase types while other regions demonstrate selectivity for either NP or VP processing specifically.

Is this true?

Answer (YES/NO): NO